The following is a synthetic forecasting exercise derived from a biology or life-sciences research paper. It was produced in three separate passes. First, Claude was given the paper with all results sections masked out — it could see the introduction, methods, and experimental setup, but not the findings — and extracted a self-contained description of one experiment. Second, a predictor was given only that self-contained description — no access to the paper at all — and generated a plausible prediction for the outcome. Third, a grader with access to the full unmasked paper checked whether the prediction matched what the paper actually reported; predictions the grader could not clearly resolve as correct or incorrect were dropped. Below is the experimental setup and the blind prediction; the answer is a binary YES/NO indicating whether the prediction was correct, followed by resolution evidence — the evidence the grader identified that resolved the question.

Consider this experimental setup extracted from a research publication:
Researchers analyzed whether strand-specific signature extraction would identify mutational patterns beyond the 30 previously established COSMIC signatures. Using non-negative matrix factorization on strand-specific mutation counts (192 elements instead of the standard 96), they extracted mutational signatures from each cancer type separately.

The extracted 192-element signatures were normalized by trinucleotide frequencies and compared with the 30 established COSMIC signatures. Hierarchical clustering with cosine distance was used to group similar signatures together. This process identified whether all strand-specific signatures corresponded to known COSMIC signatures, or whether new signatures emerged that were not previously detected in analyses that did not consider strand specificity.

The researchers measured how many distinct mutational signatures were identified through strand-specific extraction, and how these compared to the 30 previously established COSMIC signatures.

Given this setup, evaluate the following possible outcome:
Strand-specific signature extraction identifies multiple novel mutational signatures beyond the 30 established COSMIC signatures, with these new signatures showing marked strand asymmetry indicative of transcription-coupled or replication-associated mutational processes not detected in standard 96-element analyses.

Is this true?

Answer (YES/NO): NO